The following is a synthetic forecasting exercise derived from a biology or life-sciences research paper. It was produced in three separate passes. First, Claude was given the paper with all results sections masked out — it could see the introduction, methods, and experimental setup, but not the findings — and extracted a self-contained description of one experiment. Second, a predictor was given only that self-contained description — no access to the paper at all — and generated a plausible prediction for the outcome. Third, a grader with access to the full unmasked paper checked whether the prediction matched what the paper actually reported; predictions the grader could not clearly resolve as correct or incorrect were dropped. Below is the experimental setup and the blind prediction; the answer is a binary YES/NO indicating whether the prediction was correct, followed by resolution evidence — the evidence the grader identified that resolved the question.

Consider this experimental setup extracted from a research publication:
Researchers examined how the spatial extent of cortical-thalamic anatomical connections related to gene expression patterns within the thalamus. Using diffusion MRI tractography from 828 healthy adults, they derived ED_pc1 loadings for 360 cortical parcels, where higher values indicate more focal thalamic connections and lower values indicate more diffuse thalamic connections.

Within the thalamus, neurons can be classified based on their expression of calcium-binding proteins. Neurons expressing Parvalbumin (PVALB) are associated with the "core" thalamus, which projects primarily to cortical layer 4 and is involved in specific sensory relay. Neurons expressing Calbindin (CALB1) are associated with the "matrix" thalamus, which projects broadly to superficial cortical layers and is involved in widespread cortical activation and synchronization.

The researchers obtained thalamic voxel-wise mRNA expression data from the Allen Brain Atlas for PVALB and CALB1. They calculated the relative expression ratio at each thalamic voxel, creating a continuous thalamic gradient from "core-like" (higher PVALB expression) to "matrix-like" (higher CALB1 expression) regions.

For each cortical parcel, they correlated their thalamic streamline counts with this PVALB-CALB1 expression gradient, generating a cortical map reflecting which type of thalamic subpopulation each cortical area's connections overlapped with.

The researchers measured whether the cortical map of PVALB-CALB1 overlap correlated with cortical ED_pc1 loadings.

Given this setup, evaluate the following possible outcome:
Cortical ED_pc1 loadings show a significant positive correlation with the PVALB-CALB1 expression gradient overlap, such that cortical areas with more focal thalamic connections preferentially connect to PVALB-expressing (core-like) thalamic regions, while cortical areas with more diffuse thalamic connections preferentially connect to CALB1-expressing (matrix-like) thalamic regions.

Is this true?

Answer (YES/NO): YES